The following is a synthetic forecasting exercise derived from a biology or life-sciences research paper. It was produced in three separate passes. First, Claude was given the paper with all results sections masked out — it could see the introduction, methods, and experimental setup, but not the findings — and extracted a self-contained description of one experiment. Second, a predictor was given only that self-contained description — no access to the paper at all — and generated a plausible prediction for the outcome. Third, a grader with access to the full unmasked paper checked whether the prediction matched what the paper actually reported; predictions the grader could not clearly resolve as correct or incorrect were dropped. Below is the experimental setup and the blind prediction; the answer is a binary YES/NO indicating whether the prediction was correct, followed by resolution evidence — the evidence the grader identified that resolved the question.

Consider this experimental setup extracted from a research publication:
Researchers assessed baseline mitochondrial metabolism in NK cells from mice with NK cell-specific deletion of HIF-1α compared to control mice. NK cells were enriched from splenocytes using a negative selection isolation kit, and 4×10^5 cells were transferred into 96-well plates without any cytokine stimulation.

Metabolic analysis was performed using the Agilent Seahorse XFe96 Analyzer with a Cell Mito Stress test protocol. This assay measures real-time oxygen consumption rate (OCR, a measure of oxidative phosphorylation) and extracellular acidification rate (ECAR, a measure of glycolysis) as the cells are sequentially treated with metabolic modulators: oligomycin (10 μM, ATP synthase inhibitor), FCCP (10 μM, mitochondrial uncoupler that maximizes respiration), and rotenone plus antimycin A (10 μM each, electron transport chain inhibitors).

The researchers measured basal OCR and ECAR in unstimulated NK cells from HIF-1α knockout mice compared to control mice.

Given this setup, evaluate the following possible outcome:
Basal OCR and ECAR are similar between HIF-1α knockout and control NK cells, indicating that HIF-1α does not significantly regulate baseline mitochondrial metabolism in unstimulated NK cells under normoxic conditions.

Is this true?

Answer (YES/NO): NO